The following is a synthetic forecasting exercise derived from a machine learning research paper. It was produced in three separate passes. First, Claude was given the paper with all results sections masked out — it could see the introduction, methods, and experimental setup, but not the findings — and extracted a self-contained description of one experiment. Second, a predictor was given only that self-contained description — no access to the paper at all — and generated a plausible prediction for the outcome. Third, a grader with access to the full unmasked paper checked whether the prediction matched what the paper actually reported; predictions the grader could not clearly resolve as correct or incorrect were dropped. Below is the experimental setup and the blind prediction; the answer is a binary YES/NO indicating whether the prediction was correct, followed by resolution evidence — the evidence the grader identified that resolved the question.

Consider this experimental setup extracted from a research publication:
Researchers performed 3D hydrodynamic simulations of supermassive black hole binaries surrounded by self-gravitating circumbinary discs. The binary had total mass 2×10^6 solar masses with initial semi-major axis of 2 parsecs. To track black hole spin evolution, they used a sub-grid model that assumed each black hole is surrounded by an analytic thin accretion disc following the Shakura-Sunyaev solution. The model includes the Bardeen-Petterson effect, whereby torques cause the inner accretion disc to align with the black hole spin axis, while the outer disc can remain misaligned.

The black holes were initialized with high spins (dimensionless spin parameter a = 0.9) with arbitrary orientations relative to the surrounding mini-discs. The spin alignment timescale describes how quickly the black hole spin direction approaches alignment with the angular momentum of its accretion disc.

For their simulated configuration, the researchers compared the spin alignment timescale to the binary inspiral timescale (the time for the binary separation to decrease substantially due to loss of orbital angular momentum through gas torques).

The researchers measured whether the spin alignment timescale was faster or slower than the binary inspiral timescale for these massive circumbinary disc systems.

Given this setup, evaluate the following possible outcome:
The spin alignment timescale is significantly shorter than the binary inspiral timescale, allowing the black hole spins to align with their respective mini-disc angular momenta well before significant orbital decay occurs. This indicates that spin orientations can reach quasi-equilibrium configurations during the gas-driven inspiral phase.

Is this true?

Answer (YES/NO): YES